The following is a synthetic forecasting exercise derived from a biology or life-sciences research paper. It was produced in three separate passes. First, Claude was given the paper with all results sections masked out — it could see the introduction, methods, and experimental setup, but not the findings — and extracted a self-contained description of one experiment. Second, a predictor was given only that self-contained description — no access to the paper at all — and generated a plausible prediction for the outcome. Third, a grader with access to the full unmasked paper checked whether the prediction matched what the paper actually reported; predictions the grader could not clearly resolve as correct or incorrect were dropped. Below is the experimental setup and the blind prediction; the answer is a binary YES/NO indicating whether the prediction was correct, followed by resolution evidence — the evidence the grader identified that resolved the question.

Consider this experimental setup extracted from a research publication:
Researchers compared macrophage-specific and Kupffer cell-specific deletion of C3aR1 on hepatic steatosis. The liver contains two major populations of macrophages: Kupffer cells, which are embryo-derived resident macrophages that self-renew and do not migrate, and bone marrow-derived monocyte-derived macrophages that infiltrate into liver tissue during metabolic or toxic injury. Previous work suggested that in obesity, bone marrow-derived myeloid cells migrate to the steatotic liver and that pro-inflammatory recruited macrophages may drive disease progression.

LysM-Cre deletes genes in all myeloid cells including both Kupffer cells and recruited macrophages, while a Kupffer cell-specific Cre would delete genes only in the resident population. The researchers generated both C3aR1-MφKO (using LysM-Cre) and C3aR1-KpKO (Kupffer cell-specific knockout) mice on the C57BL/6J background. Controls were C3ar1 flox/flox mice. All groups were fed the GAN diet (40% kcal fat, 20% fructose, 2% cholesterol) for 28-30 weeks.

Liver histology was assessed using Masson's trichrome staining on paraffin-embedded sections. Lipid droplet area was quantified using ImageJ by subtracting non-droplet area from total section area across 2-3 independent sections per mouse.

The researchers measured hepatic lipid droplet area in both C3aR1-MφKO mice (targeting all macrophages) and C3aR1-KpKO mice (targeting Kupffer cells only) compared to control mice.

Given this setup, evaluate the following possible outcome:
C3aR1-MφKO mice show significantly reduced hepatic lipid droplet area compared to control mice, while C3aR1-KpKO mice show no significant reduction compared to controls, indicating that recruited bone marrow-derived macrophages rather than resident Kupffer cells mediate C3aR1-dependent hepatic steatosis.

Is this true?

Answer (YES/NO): NO